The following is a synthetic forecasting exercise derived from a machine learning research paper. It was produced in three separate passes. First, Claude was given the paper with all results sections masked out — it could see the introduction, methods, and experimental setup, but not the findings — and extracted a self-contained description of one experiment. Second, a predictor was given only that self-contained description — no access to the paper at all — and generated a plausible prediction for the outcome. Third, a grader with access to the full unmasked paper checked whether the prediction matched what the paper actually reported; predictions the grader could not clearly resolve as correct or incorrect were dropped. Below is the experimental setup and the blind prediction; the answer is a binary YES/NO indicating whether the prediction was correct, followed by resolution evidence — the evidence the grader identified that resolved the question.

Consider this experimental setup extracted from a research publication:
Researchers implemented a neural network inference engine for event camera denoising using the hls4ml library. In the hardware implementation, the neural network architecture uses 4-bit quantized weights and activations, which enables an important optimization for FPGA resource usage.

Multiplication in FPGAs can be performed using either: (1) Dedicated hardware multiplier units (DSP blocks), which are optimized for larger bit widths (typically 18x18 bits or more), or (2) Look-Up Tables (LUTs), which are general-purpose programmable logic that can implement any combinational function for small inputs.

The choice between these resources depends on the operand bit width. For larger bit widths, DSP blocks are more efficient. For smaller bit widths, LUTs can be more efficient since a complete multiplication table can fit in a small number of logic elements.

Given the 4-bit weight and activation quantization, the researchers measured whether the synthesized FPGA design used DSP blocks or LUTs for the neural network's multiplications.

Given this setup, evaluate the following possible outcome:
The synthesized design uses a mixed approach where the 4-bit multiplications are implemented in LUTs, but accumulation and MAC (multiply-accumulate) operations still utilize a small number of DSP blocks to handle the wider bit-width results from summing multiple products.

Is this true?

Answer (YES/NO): NO